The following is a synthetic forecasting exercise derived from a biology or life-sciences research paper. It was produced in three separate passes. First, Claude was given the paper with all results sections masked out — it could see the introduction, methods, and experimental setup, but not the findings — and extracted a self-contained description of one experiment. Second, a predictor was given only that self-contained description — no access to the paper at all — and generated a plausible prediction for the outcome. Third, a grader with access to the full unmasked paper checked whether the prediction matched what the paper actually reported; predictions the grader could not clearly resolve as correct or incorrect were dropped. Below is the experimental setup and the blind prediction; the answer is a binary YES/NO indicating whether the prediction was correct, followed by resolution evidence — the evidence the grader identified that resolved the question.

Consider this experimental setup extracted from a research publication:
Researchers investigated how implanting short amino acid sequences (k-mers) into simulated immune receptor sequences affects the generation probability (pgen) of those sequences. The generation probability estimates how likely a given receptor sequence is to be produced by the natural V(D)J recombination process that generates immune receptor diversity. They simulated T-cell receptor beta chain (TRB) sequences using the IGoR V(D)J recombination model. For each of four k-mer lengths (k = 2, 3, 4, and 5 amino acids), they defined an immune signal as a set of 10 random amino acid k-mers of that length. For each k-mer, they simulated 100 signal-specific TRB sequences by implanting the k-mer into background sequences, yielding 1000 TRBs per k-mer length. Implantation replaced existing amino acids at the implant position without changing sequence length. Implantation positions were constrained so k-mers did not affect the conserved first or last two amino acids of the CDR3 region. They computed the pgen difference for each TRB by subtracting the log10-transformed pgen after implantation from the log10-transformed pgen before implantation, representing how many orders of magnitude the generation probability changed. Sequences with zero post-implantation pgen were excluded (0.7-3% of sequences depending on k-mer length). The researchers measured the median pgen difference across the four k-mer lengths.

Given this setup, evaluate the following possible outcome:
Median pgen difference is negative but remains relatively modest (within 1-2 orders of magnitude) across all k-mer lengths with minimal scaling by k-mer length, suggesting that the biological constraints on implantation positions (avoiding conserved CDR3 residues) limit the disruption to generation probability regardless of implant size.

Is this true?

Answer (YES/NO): NO